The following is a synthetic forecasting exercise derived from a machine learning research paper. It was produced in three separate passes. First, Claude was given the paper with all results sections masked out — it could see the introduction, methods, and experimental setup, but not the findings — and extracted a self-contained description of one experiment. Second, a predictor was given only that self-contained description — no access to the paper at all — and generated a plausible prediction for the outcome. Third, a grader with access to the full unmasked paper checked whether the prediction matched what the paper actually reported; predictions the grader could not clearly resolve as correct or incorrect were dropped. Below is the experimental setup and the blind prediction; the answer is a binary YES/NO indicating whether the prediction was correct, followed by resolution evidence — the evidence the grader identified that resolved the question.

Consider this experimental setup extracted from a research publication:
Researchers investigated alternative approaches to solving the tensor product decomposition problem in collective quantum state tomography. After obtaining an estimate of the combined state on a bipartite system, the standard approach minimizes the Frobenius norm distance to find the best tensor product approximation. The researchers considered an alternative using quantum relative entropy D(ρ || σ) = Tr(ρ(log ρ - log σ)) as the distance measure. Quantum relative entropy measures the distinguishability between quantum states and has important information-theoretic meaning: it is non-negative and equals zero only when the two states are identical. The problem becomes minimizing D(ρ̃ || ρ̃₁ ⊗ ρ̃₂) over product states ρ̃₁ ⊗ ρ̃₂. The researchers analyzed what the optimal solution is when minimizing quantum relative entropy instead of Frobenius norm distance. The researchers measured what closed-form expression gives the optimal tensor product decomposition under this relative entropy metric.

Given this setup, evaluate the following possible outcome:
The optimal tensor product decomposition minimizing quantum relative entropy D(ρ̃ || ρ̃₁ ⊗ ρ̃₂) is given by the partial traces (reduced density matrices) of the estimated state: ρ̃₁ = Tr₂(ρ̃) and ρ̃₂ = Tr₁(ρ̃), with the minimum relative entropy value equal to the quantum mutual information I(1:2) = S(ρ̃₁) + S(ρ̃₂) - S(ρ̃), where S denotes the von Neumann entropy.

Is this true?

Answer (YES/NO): YES